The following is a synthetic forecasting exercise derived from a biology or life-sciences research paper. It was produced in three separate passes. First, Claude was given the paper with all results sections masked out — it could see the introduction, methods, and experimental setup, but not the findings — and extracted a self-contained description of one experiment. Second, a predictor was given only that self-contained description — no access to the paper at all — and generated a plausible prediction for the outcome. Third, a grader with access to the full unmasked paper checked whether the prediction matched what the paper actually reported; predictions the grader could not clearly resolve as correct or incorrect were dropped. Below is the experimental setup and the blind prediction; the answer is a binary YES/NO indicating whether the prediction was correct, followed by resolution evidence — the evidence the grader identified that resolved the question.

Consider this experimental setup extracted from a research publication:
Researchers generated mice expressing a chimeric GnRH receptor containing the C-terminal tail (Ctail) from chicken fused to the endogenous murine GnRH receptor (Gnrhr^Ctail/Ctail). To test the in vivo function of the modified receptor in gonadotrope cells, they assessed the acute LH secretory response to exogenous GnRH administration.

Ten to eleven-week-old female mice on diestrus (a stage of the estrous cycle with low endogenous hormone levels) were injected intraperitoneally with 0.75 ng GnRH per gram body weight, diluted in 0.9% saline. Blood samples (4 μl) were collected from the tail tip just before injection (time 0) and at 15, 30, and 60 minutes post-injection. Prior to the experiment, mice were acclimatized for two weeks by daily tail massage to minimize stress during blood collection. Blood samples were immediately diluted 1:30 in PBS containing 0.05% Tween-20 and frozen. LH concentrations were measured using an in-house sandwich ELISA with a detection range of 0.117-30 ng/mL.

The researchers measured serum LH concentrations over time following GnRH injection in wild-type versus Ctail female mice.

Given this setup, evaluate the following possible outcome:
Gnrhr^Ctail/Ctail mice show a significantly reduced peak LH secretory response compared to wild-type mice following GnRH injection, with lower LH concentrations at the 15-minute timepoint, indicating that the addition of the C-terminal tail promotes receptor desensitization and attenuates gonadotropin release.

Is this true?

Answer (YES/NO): YES